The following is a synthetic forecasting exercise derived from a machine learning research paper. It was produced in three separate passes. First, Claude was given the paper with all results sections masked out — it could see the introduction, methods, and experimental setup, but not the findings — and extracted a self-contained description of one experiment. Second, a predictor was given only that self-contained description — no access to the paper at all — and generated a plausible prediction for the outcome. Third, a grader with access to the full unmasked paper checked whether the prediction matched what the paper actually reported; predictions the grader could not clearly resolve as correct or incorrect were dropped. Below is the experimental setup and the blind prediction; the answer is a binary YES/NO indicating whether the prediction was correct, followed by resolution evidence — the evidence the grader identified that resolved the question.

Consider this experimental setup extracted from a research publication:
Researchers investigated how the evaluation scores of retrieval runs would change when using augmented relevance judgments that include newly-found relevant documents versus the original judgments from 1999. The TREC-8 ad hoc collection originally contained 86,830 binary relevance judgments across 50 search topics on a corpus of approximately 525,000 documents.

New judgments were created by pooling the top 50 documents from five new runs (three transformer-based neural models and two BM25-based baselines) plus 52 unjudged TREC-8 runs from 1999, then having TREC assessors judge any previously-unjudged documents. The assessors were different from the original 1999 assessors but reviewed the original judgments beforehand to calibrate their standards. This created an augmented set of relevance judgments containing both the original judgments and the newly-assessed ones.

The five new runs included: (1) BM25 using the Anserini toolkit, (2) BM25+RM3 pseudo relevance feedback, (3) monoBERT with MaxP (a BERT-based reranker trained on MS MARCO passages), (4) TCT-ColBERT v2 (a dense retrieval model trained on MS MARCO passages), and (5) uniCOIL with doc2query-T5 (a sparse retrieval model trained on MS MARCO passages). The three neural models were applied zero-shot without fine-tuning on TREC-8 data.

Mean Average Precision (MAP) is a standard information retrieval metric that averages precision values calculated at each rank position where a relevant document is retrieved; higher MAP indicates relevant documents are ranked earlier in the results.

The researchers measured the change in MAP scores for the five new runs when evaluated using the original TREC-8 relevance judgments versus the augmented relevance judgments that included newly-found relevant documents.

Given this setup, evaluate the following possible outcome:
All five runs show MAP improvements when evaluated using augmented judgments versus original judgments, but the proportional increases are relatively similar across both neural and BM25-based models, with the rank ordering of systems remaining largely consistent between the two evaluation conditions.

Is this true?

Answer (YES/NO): NO